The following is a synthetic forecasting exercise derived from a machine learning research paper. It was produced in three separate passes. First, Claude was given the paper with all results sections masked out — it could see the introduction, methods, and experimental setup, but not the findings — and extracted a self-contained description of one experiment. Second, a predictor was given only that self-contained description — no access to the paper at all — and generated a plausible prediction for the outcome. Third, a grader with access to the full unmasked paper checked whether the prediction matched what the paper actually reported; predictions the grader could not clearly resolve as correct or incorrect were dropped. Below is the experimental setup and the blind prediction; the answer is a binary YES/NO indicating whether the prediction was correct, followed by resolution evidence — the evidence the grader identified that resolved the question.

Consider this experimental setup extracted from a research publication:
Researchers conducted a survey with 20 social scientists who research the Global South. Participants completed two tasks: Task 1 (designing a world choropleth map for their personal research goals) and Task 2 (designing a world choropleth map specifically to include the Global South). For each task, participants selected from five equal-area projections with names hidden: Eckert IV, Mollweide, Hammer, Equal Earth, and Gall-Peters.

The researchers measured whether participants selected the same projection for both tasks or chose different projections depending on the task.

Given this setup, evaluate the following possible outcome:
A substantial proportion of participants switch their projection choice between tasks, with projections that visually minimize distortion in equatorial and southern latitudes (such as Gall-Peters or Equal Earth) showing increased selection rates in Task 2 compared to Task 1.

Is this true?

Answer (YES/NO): NO